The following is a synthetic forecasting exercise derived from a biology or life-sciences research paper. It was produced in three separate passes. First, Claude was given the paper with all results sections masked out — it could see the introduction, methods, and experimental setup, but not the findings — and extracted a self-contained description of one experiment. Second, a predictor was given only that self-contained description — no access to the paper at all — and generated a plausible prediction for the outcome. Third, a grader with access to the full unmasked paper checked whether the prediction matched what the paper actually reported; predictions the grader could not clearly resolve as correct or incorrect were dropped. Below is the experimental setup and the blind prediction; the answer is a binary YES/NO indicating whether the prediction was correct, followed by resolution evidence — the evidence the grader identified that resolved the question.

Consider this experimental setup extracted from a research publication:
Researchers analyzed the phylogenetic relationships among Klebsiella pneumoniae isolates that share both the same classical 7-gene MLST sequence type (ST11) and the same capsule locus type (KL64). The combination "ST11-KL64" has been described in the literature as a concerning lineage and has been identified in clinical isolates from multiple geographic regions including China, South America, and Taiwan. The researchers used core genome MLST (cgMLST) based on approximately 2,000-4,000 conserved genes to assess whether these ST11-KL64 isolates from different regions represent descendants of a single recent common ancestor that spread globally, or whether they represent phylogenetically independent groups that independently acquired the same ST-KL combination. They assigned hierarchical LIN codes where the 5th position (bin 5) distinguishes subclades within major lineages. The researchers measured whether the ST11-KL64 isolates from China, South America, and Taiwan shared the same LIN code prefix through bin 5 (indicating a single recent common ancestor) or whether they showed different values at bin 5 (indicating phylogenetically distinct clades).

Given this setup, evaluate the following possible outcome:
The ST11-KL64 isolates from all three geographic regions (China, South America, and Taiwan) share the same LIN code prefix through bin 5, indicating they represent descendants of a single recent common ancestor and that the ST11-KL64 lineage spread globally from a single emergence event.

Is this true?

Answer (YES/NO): NO